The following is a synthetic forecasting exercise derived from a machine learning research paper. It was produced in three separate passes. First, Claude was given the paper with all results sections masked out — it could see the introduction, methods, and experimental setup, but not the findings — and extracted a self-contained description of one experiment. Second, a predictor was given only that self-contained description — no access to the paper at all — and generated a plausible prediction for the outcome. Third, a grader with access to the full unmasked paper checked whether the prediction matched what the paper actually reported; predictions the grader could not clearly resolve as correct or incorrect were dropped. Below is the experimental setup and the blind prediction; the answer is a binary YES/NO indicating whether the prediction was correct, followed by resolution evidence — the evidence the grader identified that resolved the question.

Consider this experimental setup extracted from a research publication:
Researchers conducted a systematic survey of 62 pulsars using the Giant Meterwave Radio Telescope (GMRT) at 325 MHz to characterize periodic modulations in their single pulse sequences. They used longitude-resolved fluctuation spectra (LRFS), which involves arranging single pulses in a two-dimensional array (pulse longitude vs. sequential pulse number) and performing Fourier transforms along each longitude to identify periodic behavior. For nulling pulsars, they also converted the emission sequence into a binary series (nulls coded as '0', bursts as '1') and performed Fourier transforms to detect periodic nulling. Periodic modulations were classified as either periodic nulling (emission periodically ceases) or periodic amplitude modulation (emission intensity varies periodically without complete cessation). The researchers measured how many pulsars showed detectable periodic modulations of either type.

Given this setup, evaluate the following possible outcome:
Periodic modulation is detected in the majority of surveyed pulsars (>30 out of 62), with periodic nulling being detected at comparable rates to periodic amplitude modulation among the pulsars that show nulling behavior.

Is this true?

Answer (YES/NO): NO